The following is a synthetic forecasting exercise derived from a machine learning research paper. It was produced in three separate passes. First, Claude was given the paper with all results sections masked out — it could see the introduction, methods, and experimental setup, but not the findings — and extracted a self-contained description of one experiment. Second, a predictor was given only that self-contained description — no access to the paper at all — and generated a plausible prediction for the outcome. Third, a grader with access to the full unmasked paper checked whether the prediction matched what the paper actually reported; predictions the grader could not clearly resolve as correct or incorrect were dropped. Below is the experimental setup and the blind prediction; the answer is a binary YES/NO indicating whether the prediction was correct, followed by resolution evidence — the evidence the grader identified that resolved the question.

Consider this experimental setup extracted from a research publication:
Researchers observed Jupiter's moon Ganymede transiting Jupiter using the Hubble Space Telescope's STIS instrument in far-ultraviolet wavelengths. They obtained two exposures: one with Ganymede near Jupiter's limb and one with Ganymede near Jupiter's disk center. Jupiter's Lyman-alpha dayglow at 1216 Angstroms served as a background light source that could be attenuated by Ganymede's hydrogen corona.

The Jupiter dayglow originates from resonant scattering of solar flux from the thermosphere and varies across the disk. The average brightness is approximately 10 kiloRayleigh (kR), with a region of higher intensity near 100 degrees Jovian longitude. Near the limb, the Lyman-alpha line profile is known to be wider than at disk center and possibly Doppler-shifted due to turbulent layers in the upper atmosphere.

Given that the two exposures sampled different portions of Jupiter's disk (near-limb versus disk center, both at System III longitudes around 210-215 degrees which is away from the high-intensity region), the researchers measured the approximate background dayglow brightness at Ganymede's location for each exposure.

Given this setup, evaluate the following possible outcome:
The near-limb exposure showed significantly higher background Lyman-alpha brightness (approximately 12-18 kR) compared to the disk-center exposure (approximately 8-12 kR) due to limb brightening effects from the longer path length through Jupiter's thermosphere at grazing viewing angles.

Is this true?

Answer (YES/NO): NO